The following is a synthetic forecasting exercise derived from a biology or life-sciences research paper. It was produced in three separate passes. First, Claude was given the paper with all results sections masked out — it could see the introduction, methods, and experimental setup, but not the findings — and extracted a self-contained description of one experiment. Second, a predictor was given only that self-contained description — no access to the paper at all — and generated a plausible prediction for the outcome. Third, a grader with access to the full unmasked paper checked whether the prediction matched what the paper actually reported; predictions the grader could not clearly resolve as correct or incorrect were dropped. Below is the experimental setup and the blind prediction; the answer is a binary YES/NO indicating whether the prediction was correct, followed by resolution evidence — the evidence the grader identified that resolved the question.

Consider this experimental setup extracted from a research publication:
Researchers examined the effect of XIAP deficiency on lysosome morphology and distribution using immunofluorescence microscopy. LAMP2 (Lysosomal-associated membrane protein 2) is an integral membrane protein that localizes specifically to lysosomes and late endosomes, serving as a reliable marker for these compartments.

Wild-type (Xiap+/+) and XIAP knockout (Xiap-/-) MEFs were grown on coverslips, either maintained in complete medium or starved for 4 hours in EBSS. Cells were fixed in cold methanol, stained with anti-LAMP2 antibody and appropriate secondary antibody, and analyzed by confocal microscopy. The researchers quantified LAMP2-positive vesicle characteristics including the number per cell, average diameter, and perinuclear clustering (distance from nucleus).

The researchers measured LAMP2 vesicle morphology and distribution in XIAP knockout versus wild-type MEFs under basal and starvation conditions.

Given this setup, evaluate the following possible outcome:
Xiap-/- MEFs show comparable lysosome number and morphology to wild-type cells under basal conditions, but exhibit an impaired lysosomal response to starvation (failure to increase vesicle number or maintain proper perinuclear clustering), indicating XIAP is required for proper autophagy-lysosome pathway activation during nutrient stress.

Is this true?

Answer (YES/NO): NO